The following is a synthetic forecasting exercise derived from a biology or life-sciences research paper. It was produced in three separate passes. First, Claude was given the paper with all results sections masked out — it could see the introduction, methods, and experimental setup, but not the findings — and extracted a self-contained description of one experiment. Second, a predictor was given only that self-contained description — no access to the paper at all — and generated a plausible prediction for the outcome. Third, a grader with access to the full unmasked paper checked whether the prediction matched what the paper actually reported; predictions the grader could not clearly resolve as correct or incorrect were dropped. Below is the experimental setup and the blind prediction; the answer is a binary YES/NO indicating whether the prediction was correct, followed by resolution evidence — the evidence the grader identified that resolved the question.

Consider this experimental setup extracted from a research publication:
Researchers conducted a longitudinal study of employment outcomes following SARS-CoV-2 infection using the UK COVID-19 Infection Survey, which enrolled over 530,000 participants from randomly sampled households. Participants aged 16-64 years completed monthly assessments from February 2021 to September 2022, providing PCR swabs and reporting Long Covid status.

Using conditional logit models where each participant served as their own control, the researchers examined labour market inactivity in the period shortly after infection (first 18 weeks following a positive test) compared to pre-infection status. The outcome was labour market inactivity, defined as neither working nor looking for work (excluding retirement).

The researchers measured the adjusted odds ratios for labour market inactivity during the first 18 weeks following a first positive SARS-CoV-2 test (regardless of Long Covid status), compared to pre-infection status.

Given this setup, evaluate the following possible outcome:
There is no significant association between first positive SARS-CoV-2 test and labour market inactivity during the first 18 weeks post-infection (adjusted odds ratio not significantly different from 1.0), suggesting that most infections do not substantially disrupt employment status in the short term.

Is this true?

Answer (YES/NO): NO